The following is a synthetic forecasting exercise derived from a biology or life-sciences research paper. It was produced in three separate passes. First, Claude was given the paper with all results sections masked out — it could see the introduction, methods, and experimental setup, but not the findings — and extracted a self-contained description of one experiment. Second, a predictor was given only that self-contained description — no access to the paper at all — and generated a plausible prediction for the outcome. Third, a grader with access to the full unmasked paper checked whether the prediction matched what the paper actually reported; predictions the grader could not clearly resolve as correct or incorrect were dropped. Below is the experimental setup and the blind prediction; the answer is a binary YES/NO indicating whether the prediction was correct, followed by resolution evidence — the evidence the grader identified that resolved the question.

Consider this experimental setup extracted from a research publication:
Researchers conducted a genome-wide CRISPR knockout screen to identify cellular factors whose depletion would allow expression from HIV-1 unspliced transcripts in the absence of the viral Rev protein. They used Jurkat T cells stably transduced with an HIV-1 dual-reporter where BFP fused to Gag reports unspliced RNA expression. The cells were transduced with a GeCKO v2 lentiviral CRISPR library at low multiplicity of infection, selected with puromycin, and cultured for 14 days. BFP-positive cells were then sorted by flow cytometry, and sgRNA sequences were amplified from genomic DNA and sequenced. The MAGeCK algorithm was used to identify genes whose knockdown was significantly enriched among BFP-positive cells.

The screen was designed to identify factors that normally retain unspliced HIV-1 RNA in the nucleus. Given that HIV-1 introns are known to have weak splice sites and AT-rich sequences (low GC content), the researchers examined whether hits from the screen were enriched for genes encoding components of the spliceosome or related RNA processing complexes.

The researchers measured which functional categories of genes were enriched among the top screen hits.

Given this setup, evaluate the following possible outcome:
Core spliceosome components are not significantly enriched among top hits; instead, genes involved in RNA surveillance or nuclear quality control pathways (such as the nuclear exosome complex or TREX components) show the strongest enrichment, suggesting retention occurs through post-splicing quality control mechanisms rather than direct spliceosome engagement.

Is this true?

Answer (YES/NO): NO